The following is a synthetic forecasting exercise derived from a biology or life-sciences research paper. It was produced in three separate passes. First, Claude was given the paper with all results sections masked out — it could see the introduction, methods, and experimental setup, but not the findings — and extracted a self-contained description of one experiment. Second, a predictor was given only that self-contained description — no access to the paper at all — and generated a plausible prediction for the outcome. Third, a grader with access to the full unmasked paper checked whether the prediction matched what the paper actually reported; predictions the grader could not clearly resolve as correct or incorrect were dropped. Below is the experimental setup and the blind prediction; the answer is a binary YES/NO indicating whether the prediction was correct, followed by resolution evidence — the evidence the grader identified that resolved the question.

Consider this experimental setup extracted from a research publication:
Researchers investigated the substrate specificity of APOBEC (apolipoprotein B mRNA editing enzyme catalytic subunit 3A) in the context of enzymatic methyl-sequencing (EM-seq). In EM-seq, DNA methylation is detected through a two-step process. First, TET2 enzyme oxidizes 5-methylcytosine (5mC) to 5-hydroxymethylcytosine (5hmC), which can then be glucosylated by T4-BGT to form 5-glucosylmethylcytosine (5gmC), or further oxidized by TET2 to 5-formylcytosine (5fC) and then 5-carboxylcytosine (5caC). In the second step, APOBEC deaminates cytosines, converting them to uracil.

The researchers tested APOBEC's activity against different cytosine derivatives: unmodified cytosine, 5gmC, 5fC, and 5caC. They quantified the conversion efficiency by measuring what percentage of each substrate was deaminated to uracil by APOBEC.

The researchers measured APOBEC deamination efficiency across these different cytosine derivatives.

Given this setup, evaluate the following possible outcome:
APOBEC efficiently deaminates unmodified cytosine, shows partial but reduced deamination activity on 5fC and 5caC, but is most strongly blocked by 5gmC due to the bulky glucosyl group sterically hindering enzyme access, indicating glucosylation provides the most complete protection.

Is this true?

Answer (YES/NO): NO